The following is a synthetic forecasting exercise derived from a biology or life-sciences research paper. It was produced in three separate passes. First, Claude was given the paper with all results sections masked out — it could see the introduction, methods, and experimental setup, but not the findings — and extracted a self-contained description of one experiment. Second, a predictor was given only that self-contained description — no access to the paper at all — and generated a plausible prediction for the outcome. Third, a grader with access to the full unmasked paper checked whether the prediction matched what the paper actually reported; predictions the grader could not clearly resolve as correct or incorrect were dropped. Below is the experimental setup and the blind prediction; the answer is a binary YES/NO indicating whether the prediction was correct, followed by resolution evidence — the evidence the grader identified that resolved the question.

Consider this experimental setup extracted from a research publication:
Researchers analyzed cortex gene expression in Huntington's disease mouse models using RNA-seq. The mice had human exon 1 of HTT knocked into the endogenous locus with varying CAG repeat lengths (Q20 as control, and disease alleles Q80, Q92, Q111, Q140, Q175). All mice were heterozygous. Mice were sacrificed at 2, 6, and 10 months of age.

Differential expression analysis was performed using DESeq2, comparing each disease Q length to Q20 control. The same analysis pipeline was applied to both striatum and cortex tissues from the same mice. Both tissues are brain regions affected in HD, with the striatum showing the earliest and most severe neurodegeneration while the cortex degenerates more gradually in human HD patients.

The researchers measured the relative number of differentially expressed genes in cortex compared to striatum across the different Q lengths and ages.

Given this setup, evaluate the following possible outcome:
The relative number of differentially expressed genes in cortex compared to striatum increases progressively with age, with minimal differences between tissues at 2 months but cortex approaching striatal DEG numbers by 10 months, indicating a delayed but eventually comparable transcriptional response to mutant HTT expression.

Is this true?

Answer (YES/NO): NO